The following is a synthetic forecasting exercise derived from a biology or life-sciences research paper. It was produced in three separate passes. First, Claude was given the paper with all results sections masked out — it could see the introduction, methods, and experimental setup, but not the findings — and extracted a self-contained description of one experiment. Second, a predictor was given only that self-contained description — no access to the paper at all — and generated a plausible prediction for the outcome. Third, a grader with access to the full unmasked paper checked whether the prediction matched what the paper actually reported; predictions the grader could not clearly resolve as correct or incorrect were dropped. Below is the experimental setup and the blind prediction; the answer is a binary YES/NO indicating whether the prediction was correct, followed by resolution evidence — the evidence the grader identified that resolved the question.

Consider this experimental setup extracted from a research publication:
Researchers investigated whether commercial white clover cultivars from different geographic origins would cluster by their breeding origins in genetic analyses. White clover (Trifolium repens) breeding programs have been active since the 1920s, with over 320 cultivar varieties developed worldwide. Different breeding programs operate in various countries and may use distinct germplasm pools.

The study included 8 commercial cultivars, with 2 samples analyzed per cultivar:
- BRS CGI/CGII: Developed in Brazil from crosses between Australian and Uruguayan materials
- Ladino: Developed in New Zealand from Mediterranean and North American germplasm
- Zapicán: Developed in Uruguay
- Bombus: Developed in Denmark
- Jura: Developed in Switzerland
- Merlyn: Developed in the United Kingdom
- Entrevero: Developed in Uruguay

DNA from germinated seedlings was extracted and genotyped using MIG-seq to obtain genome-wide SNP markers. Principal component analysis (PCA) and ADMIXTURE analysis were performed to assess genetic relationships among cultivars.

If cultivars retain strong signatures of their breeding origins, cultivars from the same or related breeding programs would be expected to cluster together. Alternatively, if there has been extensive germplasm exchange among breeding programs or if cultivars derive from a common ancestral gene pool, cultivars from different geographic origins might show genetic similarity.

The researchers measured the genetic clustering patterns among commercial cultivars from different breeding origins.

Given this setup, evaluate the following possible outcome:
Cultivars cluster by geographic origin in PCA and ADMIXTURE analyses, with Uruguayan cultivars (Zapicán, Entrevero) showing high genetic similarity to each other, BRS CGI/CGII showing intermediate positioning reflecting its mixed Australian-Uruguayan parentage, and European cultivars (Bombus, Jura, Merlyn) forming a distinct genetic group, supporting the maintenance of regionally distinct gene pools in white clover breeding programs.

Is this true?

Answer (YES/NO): NO